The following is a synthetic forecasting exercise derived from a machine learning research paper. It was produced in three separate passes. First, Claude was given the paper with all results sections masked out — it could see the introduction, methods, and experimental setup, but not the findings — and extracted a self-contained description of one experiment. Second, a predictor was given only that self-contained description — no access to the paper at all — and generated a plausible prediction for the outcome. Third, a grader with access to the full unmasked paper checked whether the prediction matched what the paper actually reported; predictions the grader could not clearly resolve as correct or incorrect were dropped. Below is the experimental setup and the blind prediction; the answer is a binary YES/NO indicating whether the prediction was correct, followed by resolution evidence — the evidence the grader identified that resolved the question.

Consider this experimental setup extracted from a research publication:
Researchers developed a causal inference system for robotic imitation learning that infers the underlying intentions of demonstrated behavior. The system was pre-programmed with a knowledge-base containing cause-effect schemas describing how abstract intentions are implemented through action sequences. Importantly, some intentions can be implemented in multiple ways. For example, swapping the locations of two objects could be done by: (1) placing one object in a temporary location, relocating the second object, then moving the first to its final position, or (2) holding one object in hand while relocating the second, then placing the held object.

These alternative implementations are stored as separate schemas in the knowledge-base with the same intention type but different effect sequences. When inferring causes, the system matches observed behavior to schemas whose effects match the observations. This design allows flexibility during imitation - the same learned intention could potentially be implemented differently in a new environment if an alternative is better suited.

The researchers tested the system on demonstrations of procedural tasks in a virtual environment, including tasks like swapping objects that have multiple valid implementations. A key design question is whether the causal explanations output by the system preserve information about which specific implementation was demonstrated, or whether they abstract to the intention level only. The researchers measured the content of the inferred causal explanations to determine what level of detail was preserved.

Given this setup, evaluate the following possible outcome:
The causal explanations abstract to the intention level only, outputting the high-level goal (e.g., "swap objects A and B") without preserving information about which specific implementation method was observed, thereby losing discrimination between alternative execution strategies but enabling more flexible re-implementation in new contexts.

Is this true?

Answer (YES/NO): YES